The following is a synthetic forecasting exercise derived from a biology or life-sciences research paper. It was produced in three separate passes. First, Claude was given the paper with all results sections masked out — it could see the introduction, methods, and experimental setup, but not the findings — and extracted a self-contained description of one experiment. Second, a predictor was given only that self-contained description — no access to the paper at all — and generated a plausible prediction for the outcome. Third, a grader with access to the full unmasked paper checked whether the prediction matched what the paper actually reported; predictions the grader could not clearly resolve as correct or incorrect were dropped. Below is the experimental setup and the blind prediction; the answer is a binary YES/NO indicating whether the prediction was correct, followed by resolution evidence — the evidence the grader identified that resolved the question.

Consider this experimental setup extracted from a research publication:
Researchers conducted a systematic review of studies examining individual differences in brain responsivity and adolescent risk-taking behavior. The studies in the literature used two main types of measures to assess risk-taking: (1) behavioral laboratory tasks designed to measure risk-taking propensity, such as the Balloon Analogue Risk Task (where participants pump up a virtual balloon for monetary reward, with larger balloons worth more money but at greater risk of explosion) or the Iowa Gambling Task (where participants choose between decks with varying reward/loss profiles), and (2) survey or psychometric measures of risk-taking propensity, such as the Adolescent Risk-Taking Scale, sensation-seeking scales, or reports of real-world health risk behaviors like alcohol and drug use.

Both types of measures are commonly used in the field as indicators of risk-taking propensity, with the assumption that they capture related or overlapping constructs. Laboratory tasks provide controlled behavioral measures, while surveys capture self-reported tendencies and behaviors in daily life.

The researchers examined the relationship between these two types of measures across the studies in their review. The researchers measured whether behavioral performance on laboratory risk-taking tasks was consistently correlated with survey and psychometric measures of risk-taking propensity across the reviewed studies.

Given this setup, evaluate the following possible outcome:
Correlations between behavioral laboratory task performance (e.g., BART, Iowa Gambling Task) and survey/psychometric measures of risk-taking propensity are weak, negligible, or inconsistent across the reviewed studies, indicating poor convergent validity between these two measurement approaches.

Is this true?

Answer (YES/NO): YES